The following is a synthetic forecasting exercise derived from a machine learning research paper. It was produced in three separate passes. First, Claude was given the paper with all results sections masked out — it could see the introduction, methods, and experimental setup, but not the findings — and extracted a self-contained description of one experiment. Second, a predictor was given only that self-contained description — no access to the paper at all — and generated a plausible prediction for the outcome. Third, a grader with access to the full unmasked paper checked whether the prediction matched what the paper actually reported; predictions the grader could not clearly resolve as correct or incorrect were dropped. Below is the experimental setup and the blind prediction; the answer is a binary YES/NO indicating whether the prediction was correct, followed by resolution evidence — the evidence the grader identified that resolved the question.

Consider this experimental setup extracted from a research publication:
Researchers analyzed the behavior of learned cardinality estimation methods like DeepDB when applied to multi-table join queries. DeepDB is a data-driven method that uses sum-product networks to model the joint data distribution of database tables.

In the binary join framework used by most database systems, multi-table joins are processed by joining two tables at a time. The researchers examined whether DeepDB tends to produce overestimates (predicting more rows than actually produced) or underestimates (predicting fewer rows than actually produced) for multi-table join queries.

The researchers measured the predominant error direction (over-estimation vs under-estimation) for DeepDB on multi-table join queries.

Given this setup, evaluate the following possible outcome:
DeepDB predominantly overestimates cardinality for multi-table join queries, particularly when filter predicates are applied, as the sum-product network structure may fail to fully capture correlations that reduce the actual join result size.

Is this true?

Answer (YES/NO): NO